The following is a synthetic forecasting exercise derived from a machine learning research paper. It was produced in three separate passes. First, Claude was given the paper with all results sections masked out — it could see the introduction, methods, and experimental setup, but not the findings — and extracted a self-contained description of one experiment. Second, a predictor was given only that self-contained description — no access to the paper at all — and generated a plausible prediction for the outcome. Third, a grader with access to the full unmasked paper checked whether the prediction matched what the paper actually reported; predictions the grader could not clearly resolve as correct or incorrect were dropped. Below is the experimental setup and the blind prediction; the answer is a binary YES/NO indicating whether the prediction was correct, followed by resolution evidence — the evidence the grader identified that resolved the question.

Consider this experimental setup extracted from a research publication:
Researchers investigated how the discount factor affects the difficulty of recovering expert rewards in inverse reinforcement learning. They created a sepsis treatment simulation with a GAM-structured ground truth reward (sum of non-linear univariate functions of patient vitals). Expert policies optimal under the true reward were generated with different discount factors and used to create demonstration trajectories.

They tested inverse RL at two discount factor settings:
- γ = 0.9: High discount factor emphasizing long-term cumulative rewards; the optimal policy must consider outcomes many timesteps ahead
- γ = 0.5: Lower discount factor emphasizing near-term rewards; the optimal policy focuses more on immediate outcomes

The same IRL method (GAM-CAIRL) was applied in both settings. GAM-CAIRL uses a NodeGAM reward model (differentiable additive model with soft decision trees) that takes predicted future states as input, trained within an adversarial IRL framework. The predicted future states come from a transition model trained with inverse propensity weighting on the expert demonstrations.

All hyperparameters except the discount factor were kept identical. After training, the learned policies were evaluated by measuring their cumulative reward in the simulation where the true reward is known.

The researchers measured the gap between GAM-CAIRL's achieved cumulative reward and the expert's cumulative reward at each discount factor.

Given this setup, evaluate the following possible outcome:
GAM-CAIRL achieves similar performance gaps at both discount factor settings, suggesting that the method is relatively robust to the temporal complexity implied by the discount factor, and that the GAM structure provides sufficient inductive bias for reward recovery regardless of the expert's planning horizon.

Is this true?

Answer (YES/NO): NO